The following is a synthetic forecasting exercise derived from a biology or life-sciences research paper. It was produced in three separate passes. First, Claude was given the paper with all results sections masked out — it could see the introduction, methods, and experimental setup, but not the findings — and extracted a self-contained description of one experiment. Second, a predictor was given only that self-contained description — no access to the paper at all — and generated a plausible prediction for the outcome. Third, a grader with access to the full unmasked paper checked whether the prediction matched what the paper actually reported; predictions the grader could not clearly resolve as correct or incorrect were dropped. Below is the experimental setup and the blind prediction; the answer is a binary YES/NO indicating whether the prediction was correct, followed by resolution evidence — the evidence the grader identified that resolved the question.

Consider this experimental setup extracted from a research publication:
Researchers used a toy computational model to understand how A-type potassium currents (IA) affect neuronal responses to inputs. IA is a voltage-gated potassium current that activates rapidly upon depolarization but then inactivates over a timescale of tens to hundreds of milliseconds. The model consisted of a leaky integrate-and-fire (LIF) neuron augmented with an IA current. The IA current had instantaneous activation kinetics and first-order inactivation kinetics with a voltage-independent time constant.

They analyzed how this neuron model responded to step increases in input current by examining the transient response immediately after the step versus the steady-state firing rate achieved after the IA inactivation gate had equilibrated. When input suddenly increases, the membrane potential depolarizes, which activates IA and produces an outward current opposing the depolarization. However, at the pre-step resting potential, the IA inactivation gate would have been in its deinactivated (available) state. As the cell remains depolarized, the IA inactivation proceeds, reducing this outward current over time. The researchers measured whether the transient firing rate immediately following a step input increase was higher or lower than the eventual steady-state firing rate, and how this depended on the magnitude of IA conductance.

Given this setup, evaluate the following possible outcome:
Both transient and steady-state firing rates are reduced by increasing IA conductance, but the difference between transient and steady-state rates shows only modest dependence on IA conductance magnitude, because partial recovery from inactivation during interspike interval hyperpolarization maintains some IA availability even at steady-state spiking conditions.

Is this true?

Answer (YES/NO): NO